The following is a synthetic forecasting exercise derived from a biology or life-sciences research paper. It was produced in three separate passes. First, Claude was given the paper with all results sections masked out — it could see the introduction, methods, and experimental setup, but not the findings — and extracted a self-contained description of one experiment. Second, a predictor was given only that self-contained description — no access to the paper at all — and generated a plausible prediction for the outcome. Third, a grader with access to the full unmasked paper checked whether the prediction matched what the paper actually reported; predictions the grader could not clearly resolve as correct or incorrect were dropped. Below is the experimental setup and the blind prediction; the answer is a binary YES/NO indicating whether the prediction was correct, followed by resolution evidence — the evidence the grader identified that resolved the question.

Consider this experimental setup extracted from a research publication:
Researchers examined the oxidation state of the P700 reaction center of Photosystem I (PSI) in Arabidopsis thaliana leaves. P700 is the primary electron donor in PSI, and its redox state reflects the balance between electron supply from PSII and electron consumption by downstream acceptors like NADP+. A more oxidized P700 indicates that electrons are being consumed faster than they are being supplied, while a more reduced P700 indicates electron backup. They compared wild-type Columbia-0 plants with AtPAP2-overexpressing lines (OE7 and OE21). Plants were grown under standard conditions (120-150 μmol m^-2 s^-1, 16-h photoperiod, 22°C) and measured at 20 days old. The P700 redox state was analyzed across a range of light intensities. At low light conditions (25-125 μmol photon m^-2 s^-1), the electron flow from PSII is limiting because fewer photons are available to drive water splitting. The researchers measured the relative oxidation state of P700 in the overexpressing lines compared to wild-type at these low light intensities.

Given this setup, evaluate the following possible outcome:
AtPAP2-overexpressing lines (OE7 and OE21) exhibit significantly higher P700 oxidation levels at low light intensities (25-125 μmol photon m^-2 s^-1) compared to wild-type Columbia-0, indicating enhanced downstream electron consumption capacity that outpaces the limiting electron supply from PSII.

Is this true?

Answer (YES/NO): YES